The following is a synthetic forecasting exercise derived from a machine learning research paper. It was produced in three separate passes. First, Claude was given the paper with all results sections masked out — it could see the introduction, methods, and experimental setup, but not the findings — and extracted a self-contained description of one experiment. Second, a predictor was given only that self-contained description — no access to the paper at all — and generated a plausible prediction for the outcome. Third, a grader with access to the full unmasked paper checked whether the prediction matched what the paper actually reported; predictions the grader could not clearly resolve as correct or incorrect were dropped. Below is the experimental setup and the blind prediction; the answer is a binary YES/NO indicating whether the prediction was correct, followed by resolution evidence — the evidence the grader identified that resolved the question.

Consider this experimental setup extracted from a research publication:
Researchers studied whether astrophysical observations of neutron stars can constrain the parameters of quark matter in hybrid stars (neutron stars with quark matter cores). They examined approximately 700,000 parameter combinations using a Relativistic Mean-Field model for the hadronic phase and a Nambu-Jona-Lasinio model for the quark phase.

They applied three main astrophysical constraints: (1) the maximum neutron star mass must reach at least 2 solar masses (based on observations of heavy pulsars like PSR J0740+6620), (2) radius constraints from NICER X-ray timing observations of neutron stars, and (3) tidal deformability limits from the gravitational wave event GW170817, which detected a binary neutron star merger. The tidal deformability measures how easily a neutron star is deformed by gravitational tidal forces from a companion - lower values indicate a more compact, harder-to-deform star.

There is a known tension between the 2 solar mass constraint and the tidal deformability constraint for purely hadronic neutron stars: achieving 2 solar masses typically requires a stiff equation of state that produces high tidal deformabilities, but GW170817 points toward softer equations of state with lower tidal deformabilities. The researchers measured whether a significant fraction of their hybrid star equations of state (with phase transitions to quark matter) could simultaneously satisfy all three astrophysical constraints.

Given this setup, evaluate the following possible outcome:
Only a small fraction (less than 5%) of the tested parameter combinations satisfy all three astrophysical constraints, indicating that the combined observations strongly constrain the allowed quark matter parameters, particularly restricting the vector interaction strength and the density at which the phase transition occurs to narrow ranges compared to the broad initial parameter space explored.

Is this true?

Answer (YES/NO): YES